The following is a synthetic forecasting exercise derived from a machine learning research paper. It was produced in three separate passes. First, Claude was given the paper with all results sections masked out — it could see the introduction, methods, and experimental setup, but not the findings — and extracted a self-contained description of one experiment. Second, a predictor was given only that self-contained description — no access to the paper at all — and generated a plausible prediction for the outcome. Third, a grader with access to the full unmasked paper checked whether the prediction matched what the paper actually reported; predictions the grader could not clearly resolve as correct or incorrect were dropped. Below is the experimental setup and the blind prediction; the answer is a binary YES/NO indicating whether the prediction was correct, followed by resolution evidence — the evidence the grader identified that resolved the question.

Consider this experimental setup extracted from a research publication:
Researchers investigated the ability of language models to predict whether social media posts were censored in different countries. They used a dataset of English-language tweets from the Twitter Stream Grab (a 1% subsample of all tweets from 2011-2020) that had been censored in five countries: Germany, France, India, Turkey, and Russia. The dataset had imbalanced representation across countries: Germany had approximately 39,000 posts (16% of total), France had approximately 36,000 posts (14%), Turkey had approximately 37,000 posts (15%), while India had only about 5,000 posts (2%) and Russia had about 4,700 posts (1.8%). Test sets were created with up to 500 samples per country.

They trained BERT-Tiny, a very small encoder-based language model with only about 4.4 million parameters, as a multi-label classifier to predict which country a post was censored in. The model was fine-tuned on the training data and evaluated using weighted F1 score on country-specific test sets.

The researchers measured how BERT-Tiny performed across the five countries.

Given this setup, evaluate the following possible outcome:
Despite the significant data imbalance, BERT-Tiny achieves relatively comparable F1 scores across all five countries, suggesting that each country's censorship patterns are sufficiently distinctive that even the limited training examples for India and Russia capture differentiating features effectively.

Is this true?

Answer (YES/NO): NO